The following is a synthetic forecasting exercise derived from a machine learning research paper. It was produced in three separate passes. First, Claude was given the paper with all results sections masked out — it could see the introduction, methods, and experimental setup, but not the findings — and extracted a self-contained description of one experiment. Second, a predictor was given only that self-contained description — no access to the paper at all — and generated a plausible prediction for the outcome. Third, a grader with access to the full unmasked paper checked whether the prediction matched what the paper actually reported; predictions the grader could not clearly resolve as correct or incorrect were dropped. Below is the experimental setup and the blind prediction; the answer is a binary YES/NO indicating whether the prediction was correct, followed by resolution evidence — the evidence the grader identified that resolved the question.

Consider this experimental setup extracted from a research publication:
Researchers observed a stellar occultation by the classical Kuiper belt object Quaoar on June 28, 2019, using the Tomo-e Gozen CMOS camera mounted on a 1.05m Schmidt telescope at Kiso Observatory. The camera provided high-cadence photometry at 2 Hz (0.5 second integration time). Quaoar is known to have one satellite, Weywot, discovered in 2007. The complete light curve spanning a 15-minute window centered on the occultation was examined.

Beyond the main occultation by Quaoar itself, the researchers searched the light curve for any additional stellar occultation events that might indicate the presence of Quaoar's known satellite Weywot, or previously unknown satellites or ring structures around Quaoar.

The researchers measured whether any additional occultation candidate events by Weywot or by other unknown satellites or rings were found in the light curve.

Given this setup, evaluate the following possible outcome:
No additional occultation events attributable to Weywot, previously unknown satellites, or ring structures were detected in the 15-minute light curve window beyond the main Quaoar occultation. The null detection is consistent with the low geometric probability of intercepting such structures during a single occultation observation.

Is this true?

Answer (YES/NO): YES